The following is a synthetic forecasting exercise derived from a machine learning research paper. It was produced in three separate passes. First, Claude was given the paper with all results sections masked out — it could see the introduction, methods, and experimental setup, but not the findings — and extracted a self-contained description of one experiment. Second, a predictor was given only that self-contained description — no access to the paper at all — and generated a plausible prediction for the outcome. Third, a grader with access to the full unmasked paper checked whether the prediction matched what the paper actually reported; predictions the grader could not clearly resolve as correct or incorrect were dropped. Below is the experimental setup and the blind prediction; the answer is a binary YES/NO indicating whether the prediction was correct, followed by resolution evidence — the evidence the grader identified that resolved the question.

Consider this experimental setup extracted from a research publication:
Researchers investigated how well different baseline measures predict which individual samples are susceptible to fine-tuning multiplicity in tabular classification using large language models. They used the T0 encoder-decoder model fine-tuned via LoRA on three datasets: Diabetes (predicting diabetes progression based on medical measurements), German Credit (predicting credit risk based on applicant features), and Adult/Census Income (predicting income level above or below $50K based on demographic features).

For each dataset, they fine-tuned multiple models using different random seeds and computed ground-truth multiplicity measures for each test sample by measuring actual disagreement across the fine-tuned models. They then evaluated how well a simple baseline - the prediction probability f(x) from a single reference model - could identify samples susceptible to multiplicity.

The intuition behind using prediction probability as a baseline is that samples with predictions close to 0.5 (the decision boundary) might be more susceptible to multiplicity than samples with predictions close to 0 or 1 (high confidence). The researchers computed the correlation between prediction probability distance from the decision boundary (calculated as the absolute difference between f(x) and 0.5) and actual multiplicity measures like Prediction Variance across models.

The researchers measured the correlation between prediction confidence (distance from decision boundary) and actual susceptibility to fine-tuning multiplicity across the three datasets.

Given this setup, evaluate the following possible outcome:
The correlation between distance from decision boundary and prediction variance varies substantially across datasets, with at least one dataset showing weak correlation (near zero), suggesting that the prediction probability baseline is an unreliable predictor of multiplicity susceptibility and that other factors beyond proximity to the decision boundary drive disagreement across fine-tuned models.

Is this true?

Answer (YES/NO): NO